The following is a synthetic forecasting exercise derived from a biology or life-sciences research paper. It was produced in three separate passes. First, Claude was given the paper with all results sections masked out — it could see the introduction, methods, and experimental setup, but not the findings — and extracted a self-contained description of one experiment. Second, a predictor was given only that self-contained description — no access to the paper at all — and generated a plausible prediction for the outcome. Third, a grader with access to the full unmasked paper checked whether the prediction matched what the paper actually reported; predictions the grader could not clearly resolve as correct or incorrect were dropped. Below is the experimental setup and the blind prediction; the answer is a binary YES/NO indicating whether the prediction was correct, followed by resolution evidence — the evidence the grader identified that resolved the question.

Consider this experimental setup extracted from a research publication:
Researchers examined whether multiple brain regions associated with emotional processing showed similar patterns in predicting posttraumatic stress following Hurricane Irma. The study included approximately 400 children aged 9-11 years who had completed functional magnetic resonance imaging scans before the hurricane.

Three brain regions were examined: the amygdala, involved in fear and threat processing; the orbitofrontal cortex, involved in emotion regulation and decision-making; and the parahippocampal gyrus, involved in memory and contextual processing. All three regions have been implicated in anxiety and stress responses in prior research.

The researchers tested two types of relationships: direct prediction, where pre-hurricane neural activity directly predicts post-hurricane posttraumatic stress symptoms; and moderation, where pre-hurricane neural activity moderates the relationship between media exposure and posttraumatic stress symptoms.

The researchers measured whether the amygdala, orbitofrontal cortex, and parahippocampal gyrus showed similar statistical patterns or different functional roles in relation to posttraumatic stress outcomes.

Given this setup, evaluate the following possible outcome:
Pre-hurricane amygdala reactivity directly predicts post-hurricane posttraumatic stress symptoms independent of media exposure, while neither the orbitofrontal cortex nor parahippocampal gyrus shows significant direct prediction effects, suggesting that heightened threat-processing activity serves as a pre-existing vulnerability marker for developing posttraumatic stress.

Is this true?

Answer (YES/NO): NO